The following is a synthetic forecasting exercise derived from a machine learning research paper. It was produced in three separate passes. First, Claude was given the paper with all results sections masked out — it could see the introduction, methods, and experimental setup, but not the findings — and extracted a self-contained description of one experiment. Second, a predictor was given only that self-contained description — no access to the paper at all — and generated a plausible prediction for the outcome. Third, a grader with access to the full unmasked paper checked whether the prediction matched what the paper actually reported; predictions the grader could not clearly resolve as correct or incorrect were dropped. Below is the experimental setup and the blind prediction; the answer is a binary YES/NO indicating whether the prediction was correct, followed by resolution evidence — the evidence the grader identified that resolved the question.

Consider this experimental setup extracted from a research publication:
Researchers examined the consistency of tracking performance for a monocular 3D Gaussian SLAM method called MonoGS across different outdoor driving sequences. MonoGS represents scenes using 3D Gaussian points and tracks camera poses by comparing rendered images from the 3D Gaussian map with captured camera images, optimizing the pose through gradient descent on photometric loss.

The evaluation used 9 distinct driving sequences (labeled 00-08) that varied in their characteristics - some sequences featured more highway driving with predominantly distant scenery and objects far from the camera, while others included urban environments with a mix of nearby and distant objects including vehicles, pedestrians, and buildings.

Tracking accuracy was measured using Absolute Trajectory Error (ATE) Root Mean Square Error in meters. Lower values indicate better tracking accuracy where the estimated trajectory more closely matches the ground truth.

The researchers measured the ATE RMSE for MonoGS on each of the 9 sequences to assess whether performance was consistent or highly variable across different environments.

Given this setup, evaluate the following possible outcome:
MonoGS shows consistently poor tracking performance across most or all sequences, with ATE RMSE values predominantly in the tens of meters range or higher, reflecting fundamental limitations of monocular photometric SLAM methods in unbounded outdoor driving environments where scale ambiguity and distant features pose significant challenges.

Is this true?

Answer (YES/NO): NO